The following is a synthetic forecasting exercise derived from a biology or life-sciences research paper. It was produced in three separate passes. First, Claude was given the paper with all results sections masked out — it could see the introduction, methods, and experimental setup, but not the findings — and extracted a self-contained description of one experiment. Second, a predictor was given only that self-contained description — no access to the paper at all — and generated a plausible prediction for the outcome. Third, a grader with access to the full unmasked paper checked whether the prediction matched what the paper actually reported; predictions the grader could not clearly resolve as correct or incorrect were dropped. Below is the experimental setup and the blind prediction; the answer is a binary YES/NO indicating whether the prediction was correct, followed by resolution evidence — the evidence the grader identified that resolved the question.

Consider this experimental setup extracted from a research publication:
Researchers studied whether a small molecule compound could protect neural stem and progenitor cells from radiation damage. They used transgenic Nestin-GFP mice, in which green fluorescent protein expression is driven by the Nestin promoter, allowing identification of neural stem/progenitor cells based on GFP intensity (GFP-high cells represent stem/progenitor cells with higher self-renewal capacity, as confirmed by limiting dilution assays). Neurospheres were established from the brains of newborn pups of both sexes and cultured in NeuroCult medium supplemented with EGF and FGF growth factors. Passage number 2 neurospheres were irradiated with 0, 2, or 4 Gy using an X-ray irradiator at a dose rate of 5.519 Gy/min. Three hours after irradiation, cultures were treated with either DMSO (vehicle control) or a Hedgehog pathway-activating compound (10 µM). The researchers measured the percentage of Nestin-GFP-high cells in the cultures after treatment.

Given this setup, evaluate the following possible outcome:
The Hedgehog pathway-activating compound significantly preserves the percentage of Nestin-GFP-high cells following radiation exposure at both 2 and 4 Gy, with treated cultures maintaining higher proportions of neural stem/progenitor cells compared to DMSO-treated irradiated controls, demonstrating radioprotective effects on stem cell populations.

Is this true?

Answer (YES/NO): NO